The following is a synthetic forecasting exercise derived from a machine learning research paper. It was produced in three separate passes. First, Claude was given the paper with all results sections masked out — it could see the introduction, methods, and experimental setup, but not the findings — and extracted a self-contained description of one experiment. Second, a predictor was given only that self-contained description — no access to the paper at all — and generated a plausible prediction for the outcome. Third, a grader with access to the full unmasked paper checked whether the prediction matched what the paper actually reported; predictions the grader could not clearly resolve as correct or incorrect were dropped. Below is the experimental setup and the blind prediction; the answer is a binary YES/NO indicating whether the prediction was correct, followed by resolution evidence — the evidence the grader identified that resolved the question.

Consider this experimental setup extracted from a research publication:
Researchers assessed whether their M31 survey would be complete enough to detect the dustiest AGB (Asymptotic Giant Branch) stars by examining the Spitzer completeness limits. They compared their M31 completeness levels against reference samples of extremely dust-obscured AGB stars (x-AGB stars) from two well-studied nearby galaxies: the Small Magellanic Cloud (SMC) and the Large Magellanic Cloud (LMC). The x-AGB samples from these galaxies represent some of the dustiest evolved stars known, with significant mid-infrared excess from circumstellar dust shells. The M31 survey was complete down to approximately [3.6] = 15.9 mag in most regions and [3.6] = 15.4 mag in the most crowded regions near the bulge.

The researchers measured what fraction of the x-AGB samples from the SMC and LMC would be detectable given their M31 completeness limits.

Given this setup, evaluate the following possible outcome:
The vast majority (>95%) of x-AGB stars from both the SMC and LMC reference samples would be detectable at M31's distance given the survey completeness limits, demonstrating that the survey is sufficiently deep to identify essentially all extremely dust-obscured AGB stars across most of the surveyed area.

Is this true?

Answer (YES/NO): NO